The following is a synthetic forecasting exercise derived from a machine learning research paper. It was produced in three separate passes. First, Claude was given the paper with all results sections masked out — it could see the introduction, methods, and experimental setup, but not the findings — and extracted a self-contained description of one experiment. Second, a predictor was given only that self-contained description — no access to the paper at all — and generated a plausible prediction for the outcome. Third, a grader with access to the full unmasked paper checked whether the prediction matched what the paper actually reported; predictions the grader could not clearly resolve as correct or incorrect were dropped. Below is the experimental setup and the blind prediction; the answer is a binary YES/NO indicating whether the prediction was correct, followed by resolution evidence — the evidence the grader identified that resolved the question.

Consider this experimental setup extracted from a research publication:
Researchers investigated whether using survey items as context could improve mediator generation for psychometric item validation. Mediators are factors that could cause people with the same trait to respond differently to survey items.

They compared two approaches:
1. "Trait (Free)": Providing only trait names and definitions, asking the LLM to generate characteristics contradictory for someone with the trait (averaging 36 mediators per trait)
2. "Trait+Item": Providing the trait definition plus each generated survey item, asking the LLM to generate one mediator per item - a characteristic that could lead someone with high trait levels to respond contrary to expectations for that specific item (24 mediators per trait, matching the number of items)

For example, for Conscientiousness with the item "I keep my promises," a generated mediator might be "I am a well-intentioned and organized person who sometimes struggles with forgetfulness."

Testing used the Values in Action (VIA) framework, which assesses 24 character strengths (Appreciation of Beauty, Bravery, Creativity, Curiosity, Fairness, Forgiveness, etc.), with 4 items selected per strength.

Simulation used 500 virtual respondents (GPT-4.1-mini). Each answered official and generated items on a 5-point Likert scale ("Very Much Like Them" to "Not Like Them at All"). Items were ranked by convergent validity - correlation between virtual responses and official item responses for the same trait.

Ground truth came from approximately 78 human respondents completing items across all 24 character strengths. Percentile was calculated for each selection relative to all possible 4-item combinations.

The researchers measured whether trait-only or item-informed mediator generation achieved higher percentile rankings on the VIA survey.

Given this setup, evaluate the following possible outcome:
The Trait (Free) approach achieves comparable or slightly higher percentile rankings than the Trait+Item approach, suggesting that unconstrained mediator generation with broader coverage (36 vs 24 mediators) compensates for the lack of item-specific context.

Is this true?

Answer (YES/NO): NO